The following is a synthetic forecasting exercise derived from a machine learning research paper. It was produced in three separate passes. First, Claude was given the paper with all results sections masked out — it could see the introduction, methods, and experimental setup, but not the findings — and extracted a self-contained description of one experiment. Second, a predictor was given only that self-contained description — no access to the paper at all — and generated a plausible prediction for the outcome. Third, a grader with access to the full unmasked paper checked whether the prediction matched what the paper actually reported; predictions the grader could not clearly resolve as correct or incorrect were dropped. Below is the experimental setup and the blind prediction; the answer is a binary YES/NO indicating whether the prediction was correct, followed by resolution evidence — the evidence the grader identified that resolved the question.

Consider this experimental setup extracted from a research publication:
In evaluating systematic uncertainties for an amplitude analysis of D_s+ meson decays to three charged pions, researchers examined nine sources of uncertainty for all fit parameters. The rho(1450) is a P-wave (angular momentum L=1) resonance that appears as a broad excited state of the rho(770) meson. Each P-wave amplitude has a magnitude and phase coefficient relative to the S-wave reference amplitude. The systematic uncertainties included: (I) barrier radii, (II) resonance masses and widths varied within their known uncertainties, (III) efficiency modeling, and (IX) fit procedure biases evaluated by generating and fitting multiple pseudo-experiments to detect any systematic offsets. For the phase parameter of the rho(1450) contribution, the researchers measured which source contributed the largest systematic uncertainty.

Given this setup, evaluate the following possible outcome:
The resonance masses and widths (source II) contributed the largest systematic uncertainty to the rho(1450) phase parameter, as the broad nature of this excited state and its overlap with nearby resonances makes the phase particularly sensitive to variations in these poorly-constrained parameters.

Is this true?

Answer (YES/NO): NO